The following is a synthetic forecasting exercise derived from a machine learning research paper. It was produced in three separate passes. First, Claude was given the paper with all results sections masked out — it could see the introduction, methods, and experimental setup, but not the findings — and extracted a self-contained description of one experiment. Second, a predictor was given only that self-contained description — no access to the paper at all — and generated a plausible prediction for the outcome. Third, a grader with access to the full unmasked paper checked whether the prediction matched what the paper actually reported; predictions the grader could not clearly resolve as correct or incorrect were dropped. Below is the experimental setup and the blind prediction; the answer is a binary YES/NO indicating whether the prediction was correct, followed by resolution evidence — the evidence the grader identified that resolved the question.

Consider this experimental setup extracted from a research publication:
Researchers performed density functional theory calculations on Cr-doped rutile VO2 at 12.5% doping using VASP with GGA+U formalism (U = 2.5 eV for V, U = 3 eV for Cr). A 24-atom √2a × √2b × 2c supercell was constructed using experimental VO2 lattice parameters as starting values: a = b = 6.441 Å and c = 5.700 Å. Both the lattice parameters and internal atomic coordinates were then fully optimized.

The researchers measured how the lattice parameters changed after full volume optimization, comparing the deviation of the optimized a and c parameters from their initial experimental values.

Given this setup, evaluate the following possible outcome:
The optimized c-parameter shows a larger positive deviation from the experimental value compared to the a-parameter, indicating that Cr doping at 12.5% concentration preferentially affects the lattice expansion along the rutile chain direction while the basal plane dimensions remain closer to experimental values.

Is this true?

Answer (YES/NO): NO